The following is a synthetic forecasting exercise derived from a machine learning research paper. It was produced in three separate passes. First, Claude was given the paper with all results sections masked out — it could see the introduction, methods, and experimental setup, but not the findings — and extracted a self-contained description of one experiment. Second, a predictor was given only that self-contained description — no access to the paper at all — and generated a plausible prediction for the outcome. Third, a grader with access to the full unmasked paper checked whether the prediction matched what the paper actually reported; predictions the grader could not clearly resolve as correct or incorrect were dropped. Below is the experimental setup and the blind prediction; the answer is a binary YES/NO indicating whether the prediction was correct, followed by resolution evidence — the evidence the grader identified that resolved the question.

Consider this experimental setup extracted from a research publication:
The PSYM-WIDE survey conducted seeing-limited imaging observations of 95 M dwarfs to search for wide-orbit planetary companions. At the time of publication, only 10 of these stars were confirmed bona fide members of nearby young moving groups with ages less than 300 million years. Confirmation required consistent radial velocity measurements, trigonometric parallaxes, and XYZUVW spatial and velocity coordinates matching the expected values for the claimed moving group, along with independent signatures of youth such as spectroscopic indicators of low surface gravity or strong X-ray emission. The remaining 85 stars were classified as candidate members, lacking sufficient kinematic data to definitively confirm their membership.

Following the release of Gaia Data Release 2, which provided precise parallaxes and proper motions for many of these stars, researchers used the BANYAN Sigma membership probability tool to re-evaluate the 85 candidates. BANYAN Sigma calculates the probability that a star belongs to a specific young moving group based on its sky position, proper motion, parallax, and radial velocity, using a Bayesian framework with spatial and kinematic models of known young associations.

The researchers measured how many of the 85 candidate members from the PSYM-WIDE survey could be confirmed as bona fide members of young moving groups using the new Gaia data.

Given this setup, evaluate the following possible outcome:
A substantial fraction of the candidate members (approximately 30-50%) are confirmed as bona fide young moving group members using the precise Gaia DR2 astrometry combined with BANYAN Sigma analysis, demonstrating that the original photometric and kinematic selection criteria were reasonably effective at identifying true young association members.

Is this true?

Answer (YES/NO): YES